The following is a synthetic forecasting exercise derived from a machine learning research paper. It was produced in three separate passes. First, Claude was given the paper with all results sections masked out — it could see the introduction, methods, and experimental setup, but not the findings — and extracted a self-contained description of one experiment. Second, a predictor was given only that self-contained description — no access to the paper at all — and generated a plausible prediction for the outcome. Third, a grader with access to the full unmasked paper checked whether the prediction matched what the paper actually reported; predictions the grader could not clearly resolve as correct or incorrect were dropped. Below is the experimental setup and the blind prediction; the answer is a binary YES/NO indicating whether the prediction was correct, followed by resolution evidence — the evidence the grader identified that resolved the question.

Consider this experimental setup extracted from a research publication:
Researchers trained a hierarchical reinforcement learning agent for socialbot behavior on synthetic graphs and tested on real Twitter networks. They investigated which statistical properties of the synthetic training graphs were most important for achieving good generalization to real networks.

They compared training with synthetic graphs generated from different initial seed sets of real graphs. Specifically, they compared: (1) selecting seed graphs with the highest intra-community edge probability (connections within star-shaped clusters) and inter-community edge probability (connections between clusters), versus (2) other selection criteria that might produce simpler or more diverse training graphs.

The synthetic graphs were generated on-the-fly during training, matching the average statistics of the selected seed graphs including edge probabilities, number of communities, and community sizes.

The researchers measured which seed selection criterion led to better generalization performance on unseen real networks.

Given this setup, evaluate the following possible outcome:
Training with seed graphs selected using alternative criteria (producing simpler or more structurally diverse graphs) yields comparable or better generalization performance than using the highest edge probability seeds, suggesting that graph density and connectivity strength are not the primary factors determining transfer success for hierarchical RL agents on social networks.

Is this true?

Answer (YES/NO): NO